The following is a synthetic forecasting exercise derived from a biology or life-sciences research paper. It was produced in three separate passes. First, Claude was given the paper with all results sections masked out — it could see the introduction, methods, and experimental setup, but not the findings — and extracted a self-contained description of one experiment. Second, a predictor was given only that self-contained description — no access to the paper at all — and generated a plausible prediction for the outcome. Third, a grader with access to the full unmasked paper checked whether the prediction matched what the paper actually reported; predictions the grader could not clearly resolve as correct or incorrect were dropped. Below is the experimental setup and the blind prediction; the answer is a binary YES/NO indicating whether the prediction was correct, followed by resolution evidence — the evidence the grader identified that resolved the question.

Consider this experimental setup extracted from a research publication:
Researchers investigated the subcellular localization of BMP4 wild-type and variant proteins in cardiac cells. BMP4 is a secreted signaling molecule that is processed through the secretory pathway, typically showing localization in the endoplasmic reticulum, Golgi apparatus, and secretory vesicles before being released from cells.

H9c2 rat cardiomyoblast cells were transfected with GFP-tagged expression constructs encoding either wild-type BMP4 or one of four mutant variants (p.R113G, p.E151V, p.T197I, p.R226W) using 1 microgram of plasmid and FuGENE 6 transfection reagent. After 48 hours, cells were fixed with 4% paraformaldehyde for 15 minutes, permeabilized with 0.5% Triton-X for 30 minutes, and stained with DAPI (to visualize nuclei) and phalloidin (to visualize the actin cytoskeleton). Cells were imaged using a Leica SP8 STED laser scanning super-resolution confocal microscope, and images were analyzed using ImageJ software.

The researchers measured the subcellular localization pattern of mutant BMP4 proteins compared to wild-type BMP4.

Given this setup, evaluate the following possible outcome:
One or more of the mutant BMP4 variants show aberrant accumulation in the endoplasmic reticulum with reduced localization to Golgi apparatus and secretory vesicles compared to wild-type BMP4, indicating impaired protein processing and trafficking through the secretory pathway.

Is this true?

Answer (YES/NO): NO